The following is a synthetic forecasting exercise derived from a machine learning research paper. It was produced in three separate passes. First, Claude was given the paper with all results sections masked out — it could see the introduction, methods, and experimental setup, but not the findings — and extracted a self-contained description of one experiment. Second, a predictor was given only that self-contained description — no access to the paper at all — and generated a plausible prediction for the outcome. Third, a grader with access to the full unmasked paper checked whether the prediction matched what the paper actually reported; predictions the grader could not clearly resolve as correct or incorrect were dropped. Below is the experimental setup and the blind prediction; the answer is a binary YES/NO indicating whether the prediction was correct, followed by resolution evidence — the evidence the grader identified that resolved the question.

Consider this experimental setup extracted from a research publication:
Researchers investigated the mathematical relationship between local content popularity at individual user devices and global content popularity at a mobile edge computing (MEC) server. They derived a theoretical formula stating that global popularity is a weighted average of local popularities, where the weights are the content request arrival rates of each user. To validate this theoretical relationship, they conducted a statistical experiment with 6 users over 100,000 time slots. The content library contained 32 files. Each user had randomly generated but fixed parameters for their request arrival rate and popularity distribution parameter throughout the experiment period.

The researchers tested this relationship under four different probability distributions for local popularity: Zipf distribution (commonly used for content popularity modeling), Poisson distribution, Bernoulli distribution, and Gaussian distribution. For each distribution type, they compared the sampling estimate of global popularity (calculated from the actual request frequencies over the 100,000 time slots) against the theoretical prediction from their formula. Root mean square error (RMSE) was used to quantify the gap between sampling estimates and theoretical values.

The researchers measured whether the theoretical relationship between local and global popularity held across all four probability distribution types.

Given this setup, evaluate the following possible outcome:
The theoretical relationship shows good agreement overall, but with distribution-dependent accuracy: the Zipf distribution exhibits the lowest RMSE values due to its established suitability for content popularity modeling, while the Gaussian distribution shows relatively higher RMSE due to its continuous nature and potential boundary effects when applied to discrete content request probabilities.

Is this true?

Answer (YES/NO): NO